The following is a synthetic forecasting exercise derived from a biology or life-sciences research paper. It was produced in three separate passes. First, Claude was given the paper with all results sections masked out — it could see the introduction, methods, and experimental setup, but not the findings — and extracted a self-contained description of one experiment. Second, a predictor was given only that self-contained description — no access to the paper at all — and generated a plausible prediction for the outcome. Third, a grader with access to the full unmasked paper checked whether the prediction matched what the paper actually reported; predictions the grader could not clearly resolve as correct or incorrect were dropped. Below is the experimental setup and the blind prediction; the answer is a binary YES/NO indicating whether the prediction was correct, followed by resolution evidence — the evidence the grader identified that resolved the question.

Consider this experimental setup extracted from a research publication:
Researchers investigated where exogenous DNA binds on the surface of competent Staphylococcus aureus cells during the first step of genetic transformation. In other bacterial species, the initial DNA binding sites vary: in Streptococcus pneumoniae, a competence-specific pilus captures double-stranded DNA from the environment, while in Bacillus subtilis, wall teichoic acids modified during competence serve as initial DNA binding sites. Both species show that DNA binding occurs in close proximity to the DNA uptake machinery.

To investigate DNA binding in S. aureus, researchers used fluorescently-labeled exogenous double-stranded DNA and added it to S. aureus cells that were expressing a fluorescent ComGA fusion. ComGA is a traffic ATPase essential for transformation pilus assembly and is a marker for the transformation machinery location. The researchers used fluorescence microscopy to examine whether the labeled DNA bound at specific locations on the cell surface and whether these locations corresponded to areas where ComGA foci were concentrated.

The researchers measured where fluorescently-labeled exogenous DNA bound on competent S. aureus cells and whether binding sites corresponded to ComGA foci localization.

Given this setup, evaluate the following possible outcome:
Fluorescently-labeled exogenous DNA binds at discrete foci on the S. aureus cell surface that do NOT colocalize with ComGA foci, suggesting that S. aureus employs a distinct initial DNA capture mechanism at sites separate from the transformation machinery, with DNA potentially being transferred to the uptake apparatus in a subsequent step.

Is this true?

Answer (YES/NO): NO